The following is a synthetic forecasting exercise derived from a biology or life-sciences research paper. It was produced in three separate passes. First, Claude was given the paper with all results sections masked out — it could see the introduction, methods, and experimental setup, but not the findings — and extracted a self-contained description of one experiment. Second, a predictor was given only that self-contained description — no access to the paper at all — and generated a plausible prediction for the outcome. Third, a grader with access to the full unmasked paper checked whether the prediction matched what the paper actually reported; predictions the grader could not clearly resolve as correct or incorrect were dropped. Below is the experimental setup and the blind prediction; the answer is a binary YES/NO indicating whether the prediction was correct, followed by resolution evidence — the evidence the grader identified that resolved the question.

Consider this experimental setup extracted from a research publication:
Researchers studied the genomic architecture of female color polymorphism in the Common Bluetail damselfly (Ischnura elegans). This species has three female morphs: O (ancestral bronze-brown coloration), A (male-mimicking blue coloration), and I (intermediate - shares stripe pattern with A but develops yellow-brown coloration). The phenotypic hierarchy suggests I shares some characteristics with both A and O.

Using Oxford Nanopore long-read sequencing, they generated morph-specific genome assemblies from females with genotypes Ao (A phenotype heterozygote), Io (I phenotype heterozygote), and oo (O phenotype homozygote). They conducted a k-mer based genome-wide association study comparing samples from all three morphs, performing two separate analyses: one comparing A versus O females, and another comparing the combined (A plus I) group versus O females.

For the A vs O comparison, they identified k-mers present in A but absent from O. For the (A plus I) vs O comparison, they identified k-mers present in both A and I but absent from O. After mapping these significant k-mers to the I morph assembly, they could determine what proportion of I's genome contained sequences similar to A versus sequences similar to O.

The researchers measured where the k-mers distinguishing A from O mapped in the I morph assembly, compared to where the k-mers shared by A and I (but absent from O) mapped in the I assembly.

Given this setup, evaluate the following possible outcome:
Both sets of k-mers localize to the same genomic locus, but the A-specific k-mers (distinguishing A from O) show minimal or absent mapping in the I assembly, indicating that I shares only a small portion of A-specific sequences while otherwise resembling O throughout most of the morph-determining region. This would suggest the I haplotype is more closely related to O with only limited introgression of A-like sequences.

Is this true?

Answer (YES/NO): NO